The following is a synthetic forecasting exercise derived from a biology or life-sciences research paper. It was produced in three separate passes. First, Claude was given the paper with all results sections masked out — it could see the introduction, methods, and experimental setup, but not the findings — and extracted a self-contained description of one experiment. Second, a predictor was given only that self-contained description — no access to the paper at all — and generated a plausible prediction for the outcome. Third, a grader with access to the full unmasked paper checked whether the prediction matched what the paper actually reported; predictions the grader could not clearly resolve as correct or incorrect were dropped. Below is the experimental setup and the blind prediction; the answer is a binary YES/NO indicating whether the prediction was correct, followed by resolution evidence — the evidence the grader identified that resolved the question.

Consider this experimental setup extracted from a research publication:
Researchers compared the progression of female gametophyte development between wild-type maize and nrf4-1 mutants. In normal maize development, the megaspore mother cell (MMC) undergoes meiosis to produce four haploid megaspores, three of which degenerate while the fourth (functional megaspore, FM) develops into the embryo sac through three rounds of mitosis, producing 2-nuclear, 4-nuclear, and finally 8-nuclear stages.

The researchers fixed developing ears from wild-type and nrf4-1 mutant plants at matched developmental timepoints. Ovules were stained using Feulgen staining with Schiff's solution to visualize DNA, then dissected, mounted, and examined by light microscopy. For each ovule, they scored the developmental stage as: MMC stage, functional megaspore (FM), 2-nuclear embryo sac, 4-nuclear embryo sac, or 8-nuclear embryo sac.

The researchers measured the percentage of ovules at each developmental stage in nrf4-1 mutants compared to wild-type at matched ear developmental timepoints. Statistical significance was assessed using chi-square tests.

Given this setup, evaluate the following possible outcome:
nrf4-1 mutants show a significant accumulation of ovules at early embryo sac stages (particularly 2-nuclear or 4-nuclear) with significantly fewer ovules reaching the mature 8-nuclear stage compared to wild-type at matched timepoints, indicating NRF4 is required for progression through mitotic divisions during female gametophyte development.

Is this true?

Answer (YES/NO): NO